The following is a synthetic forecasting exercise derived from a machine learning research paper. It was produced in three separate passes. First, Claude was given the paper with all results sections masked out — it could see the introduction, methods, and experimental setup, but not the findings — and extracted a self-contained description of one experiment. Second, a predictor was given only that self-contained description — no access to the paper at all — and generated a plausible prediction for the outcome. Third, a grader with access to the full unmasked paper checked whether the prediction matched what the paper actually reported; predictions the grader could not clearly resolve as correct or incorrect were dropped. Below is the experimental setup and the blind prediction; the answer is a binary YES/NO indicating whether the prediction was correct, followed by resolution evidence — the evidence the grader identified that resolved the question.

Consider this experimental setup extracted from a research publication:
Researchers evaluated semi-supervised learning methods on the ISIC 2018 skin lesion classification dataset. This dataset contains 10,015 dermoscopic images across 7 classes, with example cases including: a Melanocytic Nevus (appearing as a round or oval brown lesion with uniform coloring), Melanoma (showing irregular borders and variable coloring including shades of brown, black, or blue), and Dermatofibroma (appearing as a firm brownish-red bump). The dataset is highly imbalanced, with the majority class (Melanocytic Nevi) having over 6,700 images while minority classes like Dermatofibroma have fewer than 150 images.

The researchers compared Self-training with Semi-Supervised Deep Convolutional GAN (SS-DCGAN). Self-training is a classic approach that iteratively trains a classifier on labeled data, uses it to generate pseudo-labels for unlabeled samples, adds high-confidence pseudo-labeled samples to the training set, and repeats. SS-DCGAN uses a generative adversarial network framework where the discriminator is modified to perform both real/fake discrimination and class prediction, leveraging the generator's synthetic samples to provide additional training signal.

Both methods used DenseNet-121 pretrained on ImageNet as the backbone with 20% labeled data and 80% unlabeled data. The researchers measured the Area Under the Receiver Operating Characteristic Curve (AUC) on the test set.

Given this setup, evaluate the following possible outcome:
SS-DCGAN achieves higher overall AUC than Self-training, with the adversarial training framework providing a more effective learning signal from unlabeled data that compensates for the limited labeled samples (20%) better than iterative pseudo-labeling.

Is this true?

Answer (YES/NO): YES